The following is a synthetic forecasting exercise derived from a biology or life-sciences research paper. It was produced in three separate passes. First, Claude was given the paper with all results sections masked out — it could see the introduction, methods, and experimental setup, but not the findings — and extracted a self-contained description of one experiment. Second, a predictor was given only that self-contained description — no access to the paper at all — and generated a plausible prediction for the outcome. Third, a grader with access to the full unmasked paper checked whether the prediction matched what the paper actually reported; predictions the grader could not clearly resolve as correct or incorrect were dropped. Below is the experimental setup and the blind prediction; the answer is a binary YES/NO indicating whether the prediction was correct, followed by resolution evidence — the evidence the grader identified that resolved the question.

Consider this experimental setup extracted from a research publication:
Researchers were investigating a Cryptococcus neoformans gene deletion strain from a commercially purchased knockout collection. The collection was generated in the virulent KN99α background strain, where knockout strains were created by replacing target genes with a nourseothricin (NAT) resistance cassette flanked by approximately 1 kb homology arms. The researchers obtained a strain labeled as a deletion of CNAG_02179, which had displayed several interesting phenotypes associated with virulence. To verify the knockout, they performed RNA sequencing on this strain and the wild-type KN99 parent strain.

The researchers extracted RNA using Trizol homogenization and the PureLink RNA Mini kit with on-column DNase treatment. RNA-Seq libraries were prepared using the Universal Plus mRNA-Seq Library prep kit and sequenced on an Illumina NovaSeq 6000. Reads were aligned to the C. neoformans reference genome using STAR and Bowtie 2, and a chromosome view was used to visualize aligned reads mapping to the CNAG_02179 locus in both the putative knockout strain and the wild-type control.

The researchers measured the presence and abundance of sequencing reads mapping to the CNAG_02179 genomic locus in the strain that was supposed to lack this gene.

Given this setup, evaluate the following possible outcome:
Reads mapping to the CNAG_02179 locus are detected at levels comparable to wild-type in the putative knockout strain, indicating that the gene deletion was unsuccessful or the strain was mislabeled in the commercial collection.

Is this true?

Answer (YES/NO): YES